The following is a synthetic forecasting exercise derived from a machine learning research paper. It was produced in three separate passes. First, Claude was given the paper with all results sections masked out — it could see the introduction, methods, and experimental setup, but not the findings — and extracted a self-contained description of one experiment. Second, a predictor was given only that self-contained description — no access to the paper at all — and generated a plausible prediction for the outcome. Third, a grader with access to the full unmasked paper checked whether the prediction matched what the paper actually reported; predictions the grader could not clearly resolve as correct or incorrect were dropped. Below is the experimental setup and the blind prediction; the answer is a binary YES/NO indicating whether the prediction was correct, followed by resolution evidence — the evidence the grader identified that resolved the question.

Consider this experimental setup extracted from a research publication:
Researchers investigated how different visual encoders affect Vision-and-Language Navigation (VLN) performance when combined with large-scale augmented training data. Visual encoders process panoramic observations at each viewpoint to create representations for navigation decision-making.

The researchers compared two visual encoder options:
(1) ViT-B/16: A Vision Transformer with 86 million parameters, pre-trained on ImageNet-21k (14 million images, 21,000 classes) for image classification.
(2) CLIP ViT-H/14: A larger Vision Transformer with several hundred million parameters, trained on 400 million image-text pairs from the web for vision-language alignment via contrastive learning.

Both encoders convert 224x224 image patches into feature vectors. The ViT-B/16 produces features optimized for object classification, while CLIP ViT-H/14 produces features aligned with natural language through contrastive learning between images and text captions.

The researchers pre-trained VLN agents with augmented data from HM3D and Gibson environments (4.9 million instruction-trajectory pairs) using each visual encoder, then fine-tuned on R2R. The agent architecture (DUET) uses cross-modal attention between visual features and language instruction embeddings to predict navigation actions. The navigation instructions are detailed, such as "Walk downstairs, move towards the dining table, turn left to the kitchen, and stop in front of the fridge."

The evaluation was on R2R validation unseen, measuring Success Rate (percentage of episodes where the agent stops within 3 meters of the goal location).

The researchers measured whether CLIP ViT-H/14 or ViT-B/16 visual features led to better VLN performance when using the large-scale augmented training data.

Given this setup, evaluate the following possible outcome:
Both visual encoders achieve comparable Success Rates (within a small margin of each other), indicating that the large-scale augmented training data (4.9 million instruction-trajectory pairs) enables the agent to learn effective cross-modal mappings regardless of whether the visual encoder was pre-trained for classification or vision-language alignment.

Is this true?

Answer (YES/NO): NO